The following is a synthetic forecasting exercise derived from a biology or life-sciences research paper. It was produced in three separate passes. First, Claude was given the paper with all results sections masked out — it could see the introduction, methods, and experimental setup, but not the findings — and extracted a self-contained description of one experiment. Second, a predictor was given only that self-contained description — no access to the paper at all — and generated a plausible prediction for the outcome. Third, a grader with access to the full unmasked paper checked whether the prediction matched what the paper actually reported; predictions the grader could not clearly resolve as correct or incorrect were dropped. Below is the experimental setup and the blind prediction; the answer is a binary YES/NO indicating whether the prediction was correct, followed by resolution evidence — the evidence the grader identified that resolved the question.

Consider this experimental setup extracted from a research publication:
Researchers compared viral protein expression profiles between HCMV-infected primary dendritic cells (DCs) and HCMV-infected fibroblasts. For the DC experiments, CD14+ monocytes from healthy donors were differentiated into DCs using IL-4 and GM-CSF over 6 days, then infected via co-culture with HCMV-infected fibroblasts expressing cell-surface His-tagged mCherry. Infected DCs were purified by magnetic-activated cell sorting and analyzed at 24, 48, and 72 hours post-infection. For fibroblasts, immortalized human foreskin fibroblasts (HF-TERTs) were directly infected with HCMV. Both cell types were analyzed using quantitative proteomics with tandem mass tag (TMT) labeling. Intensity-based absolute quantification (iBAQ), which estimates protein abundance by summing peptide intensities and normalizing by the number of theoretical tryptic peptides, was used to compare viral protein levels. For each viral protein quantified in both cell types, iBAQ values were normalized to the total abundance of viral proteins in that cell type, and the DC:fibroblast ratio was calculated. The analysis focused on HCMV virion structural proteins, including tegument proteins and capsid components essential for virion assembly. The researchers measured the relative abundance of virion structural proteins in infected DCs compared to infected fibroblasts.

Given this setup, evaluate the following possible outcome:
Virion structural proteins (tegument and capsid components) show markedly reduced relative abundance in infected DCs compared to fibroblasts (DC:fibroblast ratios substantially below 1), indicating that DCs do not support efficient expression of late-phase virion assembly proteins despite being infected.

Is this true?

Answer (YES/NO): YES